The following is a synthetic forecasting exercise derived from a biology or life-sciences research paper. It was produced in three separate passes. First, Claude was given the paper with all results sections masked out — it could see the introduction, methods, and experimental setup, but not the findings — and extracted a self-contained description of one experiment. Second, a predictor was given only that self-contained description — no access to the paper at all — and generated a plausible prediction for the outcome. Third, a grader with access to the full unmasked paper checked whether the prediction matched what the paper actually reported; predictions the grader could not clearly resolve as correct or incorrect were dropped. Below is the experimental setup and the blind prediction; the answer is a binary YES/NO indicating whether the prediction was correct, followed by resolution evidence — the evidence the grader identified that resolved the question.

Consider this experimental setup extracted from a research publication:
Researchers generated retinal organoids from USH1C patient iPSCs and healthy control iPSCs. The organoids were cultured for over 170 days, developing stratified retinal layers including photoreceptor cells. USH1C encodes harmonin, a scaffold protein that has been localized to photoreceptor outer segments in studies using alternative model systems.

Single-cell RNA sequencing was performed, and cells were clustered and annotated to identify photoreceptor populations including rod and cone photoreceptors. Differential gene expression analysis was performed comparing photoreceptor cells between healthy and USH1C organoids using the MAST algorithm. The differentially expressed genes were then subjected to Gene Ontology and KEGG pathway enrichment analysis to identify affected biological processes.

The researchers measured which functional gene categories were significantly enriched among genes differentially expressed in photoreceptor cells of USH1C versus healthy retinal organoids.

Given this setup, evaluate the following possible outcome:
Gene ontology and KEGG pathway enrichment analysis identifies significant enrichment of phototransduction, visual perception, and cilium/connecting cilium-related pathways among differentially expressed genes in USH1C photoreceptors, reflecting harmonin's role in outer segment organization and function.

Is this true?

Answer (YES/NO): YES